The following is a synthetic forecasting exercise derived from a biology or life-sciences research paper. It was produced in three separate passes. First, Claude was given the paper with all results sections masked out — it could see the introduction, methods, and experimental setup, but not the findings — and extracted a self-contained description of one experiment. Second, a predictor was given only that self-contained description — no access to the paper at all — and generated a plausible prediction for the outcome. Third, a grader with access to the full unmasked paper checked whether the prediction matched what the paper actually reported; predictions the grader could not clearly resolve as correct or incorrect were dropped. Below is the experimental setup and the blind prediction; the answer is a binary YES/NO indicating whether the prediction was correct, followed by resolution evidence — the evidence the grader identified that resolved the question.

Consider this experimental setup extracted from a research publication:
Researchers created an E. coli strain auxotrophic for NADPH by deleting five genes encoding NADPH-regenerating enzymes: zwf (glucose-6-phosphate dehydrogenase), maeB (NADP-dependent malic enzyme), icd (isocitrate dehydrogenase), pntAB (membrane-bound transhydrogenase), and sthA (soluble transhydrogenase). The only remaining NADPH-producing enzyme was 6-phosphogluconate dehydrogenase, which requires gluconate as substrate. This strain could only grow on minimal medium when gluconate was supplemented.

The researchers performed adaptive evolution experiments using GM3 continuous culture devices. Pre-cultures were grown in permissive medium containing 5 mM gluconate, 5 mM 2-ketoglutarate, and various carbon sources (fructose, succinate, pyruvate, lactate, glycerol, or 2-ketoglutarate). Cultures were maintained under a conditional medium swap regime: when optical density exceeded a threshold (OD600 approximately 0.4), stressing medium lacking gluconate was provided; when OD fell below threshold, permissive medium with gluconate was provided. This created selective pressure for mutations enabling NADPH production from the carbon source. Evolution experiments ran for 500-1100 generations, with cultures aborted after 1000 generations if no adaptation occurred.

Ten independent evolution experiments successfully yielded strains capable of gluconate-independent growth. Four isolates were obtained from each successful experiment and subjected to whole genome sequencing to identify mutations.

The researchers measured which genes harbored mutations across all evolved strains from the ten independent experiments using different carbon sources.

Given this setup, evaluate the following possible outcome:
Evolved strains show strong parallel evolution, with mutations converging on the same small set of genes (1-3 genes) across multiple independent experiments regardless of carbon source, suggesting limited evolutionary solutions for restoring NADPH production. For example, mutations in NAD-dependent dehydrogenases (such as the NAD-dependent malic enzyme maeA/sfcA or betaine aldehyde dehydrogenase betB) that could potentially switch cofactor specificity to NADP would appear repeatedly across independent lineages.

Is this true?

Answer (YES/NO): YES